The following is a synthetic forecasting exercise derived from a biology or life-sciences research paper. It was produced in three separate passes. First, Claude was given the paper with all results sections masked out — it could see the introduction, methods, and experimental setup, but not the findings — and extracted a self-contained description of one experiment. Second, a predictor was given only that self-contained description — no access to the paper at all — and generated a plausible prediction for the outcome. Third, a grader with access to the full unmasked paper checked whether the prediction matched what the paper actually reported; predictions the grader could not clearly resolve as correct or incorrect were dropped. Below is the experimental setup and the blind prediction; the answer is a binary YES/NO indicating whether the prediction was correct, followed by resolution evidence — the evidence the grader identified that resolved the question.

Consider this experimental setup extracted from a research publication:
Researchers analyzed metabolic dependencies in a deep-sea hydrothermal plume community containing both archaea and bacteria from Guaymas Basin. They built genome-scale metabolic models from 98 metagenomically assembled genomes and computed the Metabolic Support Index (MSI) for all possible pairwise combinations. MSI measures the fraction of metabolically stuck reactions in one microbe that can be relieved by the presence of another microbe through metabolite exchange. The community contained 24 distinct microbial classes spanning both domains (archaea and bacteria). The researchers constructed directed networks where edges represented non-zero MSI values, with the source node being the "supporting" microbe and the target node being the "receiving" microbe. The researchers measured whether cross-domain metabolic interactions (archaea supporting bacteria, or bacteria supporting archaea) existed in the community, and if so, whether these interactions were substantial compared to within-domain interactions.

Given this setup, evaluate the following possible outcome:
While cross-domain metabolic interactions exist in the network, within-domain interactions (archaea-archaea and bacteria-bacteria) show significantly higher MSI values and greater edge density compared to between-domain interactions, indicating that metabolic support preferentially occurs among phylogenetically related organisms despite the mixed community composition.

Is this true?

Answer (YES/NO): NO